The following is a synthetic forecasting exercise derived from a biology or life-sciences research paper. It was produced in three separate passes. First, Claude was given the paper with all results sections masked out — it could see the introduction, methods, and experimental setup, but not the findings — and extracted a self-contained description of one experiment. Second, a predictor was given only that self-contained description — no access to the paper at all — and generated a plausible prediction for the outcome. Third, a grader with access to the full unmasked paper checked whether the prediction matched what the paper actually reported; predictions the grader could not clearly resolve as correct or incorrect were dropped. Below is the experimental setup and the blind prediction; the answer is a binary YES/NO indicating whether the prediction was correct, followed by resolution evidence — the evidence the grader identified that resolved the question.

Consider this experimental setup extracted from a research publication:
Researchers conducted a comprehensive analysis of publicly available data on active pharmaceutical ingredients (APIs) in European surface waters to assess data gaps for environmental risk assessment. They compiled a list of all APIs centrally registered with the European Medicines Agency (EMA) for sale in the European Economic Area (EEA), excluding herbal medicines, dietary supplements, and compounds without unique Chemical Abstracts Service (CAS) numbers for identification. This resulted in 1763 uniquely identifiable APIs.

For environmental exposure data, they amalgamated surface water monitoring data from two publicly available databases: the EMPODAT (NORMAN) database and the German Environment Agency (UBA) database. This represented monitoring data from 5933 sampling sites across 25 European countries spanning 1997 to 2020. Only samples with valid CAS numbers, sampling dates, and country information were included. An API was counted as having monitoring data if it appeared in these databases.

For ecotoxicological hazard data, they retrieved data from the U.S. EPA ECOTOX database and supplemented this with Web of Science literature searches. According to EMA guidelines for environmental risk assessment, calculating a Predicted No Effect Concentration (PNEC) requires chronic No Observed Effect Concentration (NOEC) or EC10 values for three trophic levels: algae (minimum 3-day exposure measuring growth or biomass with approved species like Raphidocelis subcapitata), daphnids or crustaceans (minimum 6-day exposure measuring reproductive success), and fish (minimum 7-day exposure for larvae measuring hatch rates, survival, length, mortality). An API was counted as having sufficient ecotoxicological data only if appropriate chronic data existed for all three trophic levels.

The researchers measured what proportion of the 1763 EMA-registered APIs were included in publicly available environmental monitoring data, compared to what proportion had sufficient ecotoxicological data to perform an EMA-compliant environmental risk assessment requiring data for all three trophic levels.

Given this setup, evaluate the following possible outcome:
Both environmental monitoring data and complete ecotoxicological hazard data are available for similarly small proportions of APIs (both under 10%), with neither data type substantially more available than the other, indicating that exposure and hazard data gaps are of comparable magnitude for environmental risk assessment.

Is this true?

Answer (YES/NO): NO